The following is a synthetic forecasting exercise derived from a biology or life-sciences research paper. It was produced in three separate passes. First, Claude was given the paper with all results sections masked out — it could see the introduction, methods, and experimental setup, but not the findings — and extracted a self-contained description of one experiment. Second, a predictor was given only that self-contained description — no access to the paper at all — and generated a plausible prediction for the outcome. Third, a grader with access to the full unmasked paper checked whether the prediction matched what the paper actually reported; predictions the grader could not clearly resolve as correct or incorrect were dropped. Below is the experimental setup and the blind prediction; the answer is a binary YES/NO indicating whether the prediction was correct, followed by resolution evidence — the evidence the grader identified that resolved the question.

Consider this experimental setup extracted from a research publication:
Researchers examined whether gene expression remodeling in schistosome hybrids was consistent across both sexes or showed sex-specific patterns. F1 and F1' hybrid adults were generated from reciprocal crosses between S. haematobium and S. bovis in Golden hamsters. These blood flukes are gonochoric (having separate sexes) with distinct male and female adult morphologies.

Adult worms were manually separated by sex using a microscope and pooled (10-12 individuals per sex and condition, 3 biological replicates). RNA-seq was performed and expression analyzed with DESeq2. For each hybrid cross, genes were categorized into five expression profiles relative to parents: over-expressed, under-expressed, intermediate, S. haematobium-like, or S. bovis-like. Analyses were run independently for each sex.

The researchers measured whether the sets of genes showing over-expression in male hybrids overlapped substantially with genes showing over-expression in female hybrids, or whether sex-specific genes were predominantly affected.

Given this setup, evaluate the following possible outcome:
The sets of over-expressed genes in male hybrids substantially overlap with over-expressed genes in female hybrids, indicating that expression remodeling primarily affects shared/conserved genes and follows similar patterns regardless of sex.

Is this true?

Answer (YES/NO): NO